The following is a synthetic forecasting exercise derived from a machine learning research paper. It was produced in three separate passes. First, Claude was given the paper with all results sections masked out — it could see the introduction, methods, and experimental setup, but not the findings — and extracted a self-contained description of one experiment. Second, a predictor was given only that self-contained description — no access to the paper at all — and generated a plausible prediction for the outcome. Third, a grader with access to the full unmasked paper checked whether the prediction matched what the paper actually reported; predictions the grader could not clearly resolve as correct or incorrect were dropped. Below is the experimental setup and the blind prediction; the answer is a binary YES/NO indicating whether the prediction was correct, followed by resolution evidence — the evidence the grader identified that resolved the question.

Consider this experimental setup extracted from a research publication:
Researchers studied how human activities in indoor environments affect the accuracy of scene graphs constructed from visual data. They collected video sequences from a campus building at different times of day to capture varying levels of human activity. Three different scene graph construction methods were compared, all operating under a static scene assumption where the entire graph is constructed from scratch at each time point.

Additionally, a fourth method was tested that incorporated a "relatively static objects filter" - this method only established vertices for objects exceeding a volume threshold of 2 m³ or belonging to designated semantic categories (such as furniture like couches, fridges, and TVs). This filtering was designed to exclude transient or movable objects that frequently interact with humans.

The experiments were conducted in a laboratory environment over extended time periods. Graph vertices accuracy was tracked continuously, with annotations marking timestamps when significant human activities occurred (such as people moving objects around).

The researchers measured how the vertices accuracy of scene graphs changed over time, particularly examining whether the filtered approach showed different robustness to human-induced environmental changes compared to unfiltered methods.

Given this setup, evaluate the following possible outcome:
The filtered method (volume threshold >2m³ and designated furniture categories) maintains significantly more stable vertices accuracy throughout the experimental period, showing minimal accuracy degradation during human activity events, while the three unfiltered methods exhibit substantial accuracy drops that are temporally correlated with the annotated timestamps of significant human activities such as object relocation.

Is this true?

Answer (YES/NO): YES